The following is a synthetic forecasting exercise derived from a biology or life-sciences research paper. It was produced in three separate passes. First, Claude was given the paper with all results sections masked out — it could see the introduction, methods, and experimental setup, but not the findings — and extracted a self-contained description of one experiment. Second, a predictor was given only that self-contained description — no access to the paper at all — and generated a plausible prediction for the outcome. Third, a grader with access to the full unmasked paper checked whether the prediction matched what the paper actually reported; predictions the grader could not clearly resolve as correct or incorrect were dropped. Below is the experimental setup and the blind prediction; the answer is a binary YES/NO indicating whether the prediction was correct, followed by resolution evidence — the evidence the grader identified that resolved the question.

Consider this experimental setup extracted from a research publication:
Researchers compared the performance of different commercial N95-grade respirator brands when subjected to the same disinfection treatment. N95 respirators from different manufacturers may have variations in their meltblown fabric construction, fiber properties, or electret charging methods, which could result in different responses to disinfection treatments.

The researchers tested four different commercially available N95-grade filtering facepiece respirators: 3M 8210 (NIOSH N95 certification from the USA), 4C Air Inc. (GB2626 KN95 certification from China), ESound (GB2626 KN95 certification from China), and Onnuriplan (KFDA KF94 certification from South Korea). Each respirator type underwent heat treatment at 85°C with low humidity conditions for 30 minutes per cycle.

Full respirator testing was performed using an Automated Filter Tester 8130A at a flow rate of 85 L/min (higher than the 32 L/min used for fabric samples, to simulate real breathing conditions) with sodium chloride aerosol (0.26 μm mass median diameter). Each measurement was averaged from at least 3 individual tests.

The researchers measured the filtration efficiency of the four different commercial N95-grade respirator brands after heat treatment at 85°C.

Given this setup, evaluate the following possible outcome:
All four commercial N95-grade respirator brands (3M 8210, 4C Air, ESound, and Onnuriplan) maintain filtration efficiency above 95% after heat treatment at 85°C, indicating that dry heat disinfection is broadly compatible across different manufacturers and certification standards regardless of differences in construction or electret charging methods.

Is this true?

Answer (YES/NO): YES